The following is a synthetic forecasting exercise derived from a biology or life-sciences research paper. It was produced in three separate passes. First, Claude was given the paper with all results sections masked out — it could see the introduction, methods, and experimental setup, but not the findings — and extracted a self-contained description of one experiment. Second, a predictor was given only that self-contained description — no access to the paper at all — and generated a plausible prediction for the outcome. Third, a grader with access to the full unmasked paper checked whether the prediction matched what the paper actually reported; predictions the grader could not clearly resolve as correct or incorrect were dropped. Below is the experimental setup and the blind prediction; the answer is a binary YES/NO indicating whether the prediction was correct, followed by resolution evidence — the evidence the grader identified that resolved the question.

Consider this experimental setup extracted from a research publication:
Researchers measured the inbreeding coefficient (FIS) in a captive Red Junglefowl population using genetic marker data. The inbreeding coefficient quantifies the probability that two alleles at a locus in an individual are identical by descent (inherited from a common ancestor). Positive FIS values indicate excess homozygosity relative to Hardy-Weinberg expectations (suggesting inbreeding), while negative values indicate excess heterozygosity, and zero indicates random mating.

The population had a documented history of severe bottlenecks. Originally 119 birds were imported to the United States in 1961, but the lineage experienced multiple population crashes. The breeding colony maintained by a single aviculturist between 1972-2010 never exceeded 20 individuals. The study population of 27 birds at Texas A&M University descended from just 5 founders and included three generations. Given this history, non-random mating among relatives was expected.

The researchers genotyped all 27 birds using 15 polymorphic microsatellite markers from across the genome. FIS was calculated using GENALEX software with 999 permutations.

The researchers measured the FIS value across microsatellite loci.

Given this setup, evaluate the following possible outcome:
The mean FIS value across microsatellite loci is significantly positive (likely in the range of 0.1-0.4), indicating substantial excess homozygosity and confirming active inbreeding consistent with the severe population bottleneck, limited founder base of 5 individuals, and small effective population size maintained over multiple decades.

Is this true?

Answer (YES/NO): NO